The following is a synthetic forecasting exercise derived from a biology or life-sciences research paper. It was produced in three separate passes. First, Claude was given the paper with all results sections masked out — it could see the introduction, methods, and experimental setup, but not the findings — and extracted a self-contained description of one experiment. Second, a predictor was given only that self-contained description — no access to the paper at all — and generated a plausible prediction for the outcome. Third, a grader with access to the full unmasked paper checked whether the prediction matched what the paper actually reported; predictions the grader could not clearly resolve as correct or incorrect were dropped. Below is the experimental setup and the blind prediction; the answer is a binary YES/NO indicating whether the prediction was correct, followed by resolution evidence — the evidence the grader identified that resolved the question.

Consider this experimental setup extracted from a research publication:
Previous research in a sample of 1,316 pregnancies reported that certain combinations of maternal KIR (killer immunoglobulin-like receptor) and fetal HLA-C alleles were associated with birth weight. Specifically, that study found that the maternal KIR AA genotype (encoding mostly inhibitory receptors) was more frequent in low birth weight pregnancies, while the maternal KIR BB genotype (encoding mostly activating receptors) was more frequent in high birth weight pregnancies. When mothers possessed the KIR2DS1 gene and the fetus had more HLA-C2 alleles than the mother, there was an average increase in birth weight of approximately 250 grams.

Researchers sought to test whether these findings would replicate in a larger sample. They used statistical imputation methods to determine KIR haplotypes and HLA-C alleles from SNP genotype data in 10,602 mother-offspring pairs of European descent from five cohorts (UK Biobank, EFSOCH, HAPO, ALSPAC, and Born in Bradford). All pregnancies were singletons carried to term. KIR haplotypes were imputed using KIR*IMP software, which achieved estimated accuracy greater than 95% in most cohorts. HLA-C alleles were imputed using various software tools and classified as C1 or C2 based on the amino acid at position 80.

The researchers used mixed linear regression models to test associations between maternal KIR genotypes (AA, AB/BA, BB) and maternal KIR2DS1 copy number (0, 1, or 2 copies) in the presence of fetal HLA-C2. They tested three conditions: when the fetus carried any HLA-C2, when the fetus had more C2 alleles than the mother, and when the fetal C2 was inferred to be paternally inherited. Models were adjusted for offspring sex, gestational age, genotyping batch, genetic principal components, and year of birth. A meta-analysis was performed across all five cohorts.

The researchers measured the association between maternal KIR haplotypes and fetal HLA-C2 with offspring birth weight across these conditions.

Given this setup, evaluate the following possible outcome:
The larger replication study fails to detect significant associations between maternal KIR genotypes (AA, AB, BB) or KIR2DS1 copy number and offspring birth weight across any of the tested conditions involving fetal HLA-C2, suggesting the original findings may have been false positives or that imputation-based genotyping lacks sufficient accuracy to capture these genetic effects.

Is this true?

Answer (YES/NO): YES